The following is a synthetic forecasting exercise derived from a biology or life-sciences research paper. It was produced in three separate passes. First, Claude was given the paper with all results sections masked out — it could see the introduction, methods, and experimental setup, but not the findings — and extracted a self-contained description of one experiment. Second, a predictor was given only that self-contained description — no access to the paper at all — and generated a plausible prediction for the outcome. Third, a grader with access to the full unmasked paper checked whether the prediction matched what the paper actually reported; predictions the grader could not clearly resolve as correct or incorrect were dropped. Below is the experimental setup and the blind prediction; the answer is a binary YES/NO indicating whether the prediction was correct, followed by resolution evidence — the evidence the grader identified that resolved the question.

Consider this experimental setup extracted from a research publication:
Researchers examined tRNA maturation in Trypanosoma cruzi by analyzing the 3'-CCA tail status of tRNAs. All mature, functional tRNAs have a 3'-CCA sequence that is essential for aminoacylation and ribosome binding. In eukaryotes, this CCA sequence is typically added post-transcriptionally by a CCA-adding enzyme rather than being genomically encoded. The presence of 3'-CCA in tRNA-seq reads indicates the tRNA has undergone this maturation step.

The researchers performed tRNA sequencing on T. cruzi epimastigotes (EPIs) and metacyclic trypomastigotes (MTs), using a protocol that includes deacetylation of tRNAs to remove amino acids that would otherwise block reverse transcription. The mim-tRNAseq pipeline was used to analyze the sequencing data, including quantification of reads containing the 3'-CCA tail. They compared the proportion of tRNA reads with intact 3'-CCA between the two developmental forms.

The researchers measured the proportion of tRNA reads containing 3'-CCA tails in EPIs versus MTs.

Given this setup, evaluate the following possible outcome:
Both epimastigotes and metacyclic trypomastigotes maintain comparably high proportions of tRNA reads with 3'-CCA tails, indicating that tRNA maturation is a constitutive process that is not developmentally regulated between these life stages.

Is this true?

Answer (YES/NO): NO